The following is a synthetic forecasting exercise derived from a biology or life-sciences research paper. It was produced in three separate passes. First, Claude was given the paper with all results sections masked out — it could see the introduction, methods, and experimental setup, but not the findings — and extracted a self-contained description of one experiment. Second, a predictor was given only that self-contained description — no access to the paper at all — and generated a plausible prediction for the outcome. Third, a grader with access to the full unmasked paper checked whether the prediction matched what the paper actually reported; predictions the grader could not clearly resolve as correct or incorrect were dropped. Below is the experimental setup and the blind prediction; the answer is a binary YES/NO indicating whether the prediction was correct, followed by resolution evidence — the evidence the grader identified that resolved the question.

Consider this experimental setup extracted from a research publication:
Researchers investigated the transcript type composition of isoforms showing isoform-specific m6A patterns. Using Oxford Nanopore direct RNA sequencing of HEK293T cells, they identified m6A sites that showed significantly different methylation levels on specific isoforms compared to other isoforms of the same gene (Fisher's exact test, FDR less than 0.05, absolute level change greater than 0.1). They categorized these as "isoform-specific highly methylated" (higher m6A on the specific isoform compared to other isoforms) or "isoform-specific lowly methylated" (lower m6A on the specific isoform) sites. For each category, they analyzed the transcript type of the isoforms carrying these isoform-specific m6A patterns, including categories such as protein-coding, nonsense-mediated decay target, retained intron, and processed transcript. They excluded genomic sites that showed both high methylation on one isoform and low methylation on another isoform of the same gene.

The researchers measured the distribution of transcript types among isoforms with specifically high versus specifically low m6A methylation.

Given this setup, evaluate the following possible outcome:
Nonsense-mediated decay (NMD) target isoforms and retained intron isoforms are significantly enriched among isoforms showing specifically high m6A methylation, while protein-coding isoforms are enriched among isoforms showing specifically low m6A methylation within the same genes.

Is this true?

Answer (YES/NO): NO